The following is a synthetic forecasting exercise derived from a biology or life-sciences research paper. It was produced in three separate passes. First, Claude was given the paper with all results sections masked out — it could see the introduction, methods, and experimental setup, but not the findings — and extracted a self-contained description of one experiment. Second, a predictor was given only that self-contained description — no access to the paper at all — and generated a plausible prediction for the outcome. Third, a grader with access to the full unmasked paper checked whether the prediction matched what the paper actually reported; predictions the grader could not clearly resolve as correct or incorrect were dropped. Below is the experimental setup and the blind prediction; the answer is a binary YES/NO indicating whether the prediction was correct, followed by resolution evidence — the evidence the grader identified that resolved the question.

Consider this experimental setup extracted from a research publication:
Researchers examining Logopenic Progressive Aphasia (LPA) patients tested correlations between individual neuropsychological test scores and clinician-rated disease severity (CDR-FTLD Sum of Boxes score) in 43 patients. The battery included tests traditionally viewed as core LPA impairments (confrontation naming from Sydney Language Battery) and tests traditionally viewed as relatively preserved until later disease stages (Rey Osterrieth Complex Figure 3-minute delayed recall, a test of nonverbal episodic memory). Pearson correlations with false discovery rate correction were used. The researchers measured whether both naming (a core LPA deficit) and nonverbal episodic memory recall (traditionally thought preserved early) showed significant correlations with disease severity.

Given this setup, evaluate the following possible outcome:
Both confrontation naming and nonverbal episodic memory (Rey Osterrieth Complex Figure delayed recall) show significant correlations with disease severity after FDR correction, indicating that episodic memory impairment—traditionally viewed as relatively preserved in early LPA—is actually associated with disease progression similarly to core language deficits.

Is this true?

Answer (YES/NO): NO